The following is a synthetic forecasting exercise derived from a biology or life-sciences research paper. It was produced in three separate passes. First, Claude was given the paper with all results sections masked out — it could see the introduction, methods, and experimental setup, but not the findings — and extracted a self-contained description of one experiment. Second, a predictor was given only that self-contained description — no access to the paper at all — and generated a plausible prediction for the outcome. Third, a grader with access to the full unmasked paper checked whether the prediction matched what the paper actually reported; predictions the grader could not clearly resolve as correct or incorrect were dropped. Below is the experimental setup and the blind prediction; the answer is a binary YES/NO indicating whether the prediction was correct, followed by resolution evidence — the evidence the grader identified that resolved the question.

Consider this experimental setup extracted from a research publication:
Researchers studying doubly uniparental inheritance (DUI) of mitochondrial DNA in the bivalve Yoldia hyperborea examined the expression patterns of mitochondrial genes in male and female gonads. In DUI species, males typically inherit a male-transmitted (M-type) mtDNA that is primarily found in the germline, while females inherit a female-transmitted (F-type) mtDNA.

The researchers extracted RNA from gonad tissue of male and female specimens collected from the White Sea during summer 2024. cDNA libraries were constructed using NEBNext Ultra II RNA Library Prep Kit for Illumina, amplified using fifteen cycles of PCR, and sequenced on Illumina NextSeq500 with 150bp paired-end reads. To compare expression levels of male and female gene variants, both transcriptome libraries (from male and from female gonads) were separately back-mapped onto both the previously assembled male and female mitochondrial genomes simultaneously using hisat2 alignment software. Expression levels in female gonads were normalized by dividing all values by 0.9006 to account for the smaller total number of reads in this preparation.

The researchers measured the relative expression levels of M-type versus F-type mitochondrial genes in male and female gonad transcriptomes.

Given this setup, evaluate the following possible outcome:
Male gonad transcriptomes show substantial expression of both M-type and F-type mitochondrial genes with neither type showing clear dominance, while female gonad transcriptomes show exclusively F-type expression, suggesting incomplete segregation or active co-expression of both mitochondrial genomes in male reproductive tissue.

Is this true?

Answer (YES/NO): NO